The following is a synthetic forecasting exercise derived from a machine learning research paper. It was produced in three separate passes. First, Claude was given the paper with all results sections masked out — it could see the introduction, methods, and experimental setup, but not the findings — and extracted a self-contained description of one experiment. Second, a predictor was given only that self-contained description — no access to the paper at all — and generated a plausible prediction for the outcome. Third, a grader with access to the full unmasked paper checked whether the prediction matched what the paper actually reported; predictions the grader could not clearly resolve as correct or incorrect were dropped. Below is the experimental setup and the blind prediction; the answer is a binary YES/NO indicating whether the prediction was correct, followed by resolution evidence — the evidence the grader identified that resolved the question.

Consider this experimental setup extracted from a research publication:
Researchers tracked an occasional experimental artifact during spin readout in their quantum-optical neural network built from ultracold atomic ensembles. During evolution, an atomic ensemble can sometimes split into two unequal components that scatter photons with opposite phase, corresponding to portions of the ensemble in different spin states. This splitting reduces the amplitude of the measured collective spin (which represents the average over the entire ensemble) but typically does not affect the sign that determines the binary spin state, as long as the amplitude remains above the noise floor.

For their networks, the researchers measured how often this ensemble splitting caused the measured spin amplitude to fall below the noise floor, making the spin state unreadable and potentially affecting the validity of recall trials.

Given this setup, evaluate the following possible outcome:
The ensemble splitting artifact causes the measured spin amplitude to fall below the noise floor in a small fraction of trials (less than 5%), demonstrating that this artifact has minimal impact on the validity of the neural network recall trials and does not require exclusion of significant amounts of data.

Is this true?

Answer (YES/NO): YES